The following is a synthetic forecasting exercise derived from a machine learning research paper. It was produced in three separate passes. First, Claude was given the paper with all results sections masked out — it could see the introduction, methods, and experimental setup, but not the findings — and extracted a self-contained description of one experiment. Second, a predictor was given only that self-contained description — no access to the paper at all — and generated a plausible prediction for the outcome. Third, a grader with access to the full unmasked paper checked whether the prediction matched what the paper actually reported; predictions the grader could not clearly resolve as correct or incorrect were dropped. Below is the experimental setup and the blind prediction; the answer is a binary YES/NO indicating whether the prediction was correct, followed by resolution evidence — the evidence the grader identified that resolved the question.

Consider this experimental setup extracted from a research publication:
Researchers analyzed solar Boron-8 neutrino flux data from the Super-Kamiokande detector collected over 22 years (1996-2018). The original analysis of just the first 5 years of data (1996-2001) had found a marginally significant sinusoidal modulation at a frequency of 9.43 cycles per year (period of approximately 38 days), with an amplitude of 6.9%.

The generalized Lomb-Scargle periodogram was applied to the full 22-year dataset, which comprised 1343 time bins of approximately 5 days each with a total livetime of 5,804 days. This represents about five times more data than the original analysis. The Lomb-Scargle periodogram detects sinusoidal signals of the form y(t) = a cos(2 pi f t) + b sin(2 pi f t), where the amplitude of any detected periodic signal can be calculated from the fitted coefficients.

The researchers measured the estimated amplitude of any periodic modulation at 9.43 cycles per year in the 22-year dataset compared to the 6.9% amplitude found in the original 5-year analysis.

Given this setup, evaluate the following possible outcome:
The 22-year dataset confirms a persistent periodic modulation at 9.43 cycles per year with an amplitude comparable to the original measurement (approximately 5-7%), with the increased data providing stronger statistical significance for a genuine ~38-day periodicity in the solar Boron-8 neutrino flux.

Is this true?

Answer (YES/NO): NO